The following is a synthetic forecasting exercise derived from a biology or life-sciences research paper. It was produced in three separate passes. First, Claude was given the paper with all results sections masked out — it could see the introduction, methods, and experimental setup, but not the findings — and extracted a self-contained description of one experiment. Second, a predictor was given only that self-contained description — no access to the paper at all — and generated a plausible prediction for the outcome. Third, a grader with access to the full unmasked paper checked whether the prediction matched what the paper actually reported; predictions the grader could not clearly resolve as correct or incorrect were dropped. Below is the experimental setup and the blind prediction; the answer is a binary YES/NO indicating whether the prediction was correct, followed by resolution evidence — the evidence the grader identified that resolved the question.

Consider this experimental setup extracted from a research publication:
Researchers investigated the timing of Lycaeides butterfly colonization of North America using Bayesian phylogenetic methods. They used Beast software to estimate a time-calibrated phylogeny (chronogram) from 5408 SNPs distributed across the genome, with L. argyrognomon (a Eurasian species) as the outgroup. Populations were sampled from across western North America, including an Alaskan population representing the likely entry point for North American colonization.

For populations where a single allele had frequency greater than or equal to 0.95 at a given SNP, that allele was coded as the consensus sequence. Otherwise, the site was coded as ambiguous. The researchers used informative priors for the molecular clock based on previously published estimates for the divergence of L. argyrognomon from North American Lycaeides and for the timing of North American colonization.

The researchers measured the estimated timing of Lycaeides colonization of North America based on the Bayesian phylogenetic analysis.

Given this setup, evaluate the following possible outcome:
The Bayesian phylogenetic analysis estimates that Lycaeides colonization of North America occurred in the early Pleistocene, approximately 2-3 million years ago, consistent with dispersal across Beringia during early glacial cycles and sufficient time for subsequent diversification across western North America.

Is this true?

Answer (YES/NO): NO